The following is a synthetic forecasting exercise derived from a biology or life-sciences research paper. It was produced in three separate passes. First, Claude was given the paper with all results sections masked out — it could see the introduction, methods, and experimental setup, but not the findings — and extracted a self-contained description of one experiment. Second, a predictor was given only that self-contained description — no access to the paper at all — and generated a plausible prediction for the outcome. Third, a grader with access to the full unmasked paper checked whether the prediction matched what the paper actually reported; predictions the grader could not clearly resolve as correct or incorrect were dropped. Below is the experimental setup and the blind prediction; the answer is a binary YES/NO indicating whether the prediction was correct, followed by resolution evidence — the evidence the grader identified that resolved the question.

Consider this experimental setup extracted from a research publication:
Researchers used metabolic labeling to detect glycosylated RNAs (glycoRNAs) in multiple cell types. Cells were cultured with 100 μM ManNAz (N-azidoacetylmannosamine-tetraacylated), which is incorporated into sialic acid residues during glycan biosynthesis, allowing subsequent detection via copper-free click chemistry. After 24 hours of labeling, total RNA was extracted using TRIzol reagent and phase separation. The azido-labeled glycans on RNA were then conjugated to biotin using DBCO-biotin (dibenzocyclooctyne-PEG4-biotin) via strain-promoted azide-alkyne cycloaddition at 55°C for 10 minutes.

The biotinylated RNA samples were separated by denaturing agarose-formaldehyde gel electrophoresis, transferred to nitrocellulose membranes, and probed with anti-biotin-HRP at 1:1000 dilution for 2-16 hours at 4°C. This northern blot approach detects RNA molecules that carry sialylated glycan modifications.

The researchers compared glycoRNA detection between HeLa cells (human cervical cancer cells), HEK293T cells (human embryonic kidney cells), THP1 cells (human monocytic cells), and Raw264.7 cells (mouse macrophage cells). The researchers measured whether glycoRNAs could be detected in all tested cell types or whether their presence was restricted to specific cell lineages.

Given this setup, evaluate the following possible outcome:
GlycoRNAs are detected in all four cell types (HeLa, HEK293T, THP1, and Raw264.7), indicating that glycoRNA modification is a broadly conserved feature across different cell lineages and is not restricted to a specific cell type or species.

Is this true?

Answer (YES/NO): NO